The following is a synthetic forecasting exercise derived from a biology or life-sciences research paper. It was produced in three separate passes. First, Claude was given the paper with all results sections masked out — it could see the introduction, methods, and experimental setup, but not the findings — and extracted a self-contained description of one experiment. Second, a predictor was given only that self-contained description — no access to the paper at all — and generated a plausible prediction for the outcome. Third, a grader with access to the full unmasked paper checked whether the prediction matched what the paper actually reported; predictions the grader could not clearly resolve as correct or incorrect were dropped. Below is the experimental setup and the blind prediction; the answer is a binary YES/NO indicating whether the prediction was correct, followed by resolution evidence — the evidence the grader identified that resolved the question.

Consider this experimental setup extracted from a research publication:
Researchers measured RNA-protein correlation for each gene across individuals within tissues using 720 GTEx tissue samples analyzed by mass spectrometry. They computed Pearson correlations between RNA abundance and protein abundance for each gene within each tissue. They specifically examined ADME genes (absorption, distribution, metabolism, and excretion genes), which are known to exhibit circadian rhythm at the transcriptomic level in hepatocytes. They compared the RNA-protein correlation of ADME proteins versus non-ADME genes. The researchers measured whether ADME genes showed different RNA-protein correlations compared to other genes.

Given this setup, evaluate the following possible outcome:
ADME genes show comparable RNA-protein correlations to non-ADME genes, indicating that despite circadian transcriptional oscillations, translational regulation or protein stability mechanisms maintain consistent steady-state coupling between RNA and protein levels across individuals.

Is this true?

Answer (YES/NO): NO